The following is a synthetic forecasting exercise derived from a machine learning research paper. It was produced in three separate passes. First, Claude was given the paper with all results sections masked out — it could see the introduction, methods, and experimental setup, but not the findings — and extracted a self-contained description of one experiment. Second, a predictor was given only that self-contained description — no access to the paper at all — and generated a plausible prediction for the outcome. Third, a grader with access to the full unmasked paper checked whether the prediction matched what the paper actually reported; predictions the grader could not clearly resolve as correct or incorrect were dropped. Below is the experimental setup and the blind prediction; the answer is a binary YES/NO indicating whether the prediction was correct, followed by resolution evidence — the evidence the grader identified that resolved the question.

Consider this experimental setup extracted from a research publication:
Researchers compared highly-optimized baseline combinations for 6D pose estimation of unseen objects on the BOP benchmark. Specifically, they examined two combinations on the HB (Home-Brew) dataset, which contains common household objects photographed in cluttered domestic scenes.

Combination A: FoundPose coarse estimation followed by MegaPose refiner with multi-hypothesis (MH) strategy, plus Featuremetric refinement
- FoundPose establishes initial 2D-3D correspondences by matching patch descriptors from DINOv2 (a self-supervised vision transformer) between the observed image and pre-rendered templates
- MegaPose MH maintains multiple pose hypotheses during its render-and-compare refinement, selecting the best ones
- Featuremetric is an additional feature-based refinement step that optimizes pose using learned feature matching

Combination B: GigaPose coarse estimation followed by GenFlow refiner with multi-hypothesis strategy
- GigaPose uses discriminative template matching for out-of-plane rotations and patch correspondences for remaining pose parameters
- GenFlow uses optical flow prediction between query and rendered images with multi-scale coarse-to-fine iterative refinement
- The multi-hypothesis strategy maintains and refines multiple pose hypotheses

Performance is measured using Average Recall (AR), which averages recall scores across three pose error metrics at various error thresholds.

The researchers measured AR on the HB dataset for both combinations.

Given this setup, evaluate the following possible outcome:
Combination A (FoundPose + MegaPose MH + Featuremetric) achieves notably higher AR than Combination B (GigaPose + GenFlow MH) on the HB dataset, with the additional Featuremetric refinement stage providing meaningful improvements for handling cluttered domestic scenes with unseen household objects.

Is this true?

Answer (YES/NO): NO